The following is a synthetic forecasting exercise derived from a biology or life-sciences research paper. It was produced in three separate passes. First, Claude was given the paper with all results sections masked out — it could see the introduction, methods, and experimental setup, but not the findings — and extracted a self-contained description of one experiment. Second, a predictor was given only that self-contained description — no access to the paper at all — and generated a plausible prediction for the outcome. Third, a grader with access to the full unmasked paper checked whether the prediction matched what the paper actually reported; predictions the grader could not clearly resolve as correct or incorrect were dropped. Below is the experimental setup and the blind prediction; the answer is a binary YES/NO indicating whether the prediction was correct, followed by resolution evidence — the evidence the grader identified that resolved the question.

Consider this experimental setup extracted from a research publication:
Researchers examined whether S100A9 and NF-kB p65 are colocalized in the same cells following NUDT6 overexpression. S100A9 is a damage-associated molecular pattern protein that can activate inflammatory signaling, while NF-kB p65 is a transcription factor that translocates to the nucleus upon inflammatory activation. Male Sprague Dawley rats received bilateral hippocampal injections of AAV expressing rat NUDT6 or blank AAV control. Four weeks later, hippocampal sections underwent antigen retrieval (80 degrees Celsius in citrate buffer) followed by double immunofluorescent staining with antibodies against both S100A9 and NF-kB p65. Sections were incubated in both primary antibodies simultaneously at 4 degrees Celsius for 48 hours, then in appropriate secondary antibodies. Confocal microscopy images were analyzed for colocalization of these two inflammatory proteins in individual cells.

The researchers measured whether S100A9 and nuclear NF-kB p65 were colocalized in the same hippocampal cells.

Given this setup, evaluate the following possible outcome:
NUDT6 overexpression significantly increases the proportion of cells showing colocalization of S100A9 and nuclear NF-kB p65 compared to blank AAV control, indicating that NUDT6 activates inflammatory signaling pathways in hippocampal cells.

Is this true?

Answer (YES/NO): YES